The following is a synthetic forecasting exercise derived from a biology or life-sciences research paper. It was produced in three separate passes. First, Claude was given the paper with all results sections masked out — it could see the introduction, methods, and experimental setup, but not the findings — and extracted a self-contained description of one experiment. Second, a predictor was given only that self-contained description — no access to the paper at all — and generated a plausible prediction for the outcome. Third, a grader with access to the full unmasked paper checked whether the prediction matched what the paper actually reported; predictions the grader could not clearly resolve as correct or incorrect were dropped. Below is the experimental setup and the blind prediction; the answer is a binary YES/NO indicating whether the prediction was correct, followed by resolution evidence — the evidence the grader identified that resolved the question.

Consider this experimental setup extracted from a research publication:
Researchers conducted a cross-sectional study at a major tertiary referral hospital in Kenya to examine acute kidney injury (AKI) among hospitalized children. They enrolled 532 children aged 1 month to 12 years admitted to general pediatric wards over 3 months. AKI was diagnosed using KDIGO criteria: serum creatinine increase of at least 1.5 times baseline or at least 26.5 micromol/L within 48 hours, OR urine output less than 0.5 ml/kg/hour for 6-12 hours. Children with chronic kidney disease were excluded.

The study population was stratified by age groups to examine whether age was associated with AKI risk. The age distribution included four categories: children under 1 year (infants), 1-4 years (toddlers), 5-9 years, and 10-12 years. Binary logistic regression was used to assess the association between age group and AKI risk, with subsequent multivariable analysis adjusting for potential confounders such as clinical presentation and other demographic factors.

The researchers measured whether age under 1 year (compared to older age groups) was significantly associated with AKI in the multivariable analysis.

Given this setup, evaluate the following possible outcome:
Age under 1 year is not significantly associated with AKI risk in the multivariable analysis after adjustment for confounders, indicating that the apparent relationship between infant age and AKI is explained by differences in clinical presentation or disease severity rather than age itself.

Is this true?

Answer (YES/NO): NO